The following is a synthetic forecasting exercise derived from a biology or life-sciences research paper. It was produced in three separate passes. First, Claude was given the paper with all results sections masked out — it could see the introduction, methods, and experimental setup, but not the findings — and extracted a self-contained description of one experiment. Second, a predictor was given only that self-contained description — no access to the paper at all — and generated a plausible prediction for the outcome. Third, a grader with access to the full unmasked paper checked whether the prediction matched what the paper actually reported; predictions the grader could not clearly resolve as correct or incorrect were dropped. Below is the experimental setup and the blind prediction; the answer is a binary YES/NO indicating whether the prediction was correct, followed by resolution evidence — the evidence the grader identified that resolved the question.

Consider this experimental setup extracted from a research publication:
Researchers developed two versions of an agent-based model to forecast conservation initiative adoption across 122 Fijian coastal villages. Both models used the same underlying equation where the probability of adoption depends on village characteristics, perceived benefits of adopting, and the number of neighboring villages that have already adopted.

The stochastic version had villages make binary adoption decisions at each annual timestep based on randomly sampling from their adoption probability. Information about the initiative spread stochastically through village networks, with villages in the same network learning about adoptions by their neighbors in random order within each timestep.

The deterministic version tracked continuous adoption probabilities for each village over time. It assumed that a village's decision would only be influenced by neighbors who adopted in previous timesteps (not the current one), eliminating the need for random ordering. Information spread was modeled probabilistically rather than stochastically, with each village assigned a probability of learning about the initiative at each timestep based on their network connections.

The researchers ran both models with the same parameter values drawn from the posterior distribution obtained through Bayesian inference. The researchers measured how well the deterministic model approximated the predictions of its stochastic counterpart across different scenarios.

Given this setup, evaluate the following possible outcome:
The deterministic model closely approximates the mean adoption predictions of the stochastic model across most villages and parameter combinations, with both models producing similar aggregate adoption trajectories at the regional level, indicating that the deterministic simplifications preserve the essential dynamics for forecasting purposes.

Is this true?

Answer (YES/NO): YES